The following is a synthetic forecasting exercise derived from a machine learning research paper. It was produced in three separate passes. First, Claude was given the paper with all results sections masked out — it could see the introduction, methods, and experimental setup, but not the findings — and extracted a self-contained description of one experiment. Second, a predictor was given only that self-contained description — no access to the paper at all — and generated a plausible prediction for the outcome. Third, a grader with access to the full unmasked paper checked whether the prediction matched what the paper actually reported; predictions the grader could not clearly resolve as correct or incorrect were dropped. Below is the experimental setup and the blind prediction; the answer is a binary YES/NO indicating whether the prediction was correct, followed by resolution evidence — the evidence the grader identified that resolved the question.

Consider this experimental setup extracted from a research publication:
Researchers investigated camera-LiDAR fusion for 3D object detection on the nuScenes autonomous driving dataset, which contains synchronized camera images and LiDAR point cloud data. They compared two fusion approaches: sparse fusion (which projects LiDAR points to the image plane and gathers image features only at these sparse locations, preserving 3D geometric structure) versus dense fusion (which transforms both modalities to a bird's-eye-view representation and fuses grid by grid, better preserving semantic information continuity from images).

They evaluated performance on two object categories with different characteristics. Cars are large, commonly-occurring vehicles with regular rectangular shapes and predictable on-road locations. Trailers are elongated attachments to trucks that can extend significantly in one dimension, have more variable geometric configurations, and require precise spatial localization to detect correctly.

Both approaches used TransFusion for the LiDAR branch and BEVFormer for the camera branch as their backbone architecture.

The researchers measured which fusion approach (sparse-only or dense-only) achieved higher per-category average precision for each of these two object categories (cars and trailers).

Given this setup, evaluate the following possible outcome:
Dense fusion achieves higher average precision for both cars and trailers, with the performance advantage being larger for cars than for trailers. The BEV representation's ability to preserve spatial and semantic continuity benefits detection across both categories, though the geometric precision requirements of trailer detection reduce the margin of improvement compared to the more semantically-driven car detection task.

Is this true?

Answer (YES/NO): NO